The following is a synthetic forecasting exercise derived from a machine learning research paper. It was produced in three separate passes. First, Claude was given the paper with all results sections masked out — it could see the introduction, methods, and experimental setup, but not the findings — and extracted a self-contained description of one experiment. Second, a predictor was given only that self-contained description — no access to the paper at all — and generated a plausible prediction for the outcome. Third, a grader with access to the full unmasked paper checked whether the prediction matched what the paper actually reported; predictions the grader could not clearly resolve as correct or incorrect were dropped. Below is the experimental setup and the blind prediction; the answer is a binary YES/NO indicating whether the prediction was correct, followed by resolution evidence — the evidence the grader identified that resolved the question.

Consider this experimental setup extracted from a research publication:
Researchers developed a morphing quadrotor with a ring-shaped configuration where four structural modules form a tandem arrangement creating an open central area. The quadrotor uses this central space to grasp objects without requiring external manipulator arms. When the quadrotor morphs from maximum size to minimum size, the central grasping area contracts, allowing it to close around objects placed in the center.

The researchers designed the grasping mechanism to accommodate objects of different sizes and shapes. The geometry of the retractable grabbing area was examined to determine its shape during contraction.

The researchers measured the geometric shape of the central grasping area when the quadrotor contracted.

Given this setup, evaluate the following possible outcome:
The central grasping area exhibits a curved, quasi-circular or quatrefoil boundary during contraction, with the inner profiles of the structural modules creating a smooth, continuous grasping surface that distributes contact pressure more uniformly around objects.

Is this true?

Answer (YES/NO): YES